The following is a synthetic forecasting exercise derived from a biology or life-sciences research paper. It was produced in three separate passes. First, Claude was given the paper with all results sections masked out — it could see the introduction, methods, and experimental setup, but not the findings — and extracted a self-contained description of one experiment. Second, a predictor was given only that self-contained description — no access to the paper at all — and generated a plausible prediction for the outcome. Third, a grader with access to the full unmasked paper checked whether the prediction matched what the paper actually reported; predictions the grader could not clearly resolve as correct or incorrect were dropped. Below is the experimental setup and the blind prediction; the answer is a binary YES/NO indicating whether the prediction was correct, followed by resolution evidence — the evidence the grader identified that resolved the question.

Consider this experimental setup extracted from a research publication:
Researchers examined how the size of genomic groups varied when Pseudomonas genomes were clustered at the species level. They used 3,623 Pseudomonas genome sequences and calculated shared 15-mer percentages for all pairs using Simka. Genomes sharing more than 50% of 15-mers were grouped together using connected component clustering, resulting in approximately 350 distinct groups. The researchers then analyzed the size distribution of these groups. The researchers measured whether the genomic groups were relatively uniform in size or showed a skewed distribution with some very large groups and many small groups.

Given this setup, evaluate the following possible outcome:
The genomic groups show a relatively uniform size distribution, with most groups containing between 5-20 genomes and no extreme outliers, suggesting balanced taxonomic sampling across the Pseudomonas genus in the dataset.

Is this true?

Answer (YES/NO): NO